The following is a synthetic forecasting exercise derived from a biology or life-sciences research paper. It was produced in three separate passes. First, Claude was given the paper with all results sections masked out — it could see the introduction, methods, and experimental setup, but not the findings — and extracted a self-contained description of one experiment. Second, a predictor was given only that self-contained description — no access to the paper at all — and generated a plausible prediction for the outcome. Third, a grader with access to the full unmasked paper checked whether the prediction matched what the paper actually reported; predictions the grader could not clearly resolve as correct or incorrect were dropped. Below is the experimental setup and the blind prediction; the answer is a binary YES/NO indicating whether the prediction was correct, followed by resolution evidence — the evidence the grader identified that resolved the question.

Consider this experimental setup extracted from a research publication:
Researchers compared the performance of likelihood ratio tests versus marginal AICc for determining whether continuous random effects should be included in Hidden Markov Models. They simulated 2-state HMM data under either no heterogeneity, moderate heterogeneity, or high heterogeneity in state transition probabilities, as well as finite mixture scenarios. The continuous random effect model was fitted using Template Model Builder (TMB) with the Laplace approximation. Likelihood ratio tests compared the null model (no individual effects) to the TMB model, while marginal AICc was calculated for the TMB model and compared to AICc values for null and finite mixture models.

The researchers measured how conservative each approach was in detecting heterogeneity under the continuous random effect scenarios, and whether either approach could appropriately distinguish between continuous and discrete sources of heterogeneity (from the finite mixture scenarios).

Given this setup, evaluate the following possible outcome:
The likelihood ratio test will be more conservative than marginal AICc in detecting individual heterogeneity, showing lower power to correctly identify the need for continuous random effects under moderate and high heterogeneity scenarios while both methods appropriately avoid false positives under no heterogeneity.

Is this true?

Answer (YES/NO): NO